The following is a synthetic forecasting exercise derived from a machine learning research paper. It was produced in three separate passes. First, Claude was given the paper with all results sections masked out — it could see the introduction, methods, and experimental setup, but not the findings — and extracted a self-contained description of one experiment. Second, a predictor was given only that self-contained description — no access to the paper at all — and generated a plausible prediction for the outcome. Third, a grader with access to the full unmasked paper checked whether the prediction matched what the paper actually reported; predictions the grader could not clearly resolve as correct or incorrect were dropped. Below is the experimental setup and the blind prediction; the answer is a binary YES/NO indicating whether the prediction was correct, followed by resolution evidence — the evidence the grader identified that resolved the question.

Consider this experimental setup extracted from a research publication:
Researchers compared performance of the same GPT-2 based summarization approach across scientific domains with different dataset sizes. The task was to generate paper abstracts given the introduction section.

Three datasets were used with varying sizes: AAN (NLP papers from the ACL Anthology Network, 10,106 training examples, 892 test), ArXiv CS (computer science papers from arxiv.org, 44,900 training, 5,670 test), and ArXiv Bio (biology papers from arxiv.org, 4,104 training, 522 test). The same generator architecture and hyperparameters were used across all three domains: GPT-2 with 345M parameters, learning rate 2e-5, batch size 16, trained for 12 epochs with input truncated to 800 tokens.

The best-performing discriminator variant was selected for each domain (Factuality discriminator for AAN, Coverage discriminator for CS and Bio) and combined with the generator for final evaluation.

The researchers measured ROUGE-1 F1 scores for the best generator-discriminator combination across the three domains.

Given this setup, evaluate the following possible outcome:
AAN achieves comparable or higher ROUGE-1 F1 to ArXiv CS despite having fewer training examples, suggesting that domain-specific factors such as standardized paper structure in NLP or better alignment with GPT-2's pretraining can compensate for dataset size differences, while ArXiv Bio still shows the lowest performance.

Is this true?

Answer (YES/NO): YES